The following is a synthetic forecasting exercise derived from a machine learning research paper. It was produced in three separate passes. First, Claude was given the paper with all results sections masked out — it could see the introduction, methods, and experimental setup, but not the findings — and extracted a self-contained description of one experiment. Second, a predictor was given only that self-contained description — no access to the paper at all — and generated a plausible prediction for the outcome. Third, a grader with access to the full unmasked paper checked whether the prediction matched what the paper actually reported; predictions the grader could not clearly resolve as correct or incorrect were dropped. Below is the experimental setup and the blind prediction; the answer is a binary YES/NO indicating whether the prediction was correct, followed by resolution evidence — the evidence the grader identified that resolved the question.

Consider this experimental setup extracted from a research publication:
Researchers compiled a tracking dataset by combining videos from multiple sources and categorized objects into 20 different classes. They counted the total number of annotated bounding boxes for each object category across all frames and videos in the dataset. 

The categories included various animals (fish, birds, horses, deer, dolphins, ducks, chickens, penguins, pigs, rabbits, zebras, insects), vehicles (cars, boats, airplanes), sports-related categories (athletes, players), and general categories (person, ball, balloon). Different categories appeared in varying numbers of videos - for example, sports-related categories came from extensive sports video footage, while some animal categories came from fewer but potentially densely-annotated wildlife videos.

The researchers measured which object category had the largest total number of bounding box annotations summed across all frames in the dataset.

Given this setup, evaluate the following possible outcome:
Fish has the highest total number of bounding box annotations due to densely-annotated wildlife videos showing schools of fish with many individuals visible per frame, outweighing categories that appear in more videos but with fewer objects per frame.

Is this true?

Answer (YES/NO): NO